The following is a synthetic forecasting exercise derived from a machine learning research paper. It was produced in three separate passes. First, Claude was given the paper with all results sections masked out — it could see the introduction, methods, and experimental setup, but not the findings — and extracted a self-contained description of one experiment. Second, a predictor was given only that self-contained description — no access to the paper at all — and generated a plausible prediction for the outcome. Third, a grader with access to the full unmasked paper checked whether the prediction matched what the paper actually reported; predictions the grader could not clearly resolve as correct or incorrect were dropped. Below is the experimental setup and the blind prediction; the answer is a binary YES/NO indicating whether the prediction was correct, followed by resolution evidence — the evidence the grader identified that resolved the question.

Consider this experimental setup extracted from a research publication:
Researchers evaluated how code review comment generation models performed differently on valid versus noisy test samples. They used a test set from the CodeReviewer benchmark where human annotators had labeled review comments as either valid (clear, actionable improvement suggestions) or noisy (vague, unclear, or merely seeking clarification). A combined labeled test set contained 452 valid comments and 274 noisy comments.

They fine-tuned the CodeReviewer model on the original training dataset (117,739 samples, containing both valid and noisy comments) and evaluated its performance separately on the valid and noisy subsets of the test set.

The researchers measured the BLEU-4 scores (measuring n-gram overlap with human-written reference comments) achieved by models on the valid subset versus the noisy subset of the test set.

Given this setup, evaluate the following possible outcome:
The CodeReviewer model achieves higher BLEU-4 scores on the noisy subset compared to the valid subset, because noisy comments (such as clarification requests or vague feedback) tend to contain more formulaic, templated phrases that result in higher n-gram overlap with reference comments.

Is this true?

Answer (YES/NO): NO